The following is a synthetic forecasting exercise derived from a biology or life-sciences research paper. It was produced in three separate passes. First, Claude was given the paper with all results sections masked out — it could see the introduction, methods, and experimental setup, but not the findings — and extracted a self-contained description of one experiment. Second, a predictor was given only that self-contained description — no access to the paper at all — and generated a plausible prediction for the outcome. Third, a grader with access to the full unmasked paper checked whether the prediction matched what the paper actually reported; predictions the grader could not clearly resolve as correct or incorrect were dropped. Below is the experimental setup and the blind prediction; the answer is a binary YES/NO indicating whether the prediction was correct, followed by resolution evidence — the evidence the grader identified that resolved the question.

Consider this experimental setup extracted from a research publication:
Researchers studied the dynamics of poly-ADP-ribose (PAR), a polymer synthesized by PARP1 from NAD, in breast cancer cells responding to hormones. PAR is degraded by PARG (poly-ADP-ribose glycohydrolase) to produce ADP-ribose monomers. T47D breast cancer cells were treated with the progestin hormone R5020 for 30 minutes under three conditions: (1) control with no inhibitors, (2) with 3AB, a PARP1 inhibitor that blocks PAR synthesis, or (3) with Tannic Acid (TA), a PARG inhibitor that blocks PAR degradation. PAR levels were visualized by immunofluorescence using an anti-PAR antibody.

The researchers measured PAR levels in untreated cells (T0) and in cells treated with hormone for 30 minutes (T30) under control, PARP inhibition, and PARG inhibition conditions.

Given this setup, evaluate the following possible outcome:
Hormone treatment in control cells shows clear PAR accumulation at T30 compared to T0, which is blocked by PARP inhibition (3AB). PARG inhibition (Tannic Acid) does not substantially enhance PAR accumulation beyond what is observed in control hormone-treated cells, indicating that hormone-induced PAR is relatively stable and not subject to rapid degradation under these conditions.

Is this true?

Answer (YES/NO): NO